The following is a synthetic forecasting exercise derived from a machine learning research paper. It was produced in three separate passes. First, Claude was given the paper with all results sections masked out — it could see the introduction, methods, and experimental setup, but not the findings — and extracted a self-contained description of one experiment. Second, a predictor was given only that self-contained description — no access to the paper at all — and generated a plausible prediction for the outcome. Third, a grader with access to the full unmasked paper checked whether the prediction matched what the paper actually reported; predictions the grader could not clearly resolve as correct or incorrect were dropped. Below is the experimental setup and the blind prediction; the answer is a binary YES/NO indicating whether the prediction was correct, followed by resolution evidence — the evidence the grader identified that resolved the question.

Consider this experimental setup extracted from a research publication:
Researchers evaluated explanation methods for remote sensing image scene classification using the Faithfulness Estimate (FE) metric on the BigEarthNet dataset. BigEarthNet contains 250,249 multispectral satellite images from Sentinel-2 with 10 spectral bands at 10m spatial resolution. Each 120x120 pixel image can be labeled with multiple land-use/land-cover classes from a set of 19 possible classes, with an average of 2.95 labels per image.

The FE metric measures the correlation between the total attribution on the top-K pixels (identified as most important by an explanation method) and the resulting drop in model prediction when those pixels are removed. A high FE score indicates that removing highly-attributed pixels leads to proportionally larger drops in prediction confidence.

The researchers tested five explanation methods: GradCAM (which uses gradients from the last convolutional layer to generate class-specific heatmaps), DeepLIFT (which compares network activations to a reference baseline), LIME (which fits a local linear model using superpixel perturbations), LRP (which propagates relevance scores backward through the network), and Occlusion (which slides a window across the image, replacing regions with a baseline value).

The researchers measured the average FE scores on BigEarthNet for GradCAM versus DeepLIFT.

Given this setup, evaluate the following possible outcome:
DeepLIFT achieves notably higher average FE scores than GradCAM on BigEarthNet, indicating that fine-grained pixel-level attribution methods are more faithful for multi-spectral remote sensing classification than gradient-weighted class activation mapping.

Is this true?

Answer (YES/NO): NO